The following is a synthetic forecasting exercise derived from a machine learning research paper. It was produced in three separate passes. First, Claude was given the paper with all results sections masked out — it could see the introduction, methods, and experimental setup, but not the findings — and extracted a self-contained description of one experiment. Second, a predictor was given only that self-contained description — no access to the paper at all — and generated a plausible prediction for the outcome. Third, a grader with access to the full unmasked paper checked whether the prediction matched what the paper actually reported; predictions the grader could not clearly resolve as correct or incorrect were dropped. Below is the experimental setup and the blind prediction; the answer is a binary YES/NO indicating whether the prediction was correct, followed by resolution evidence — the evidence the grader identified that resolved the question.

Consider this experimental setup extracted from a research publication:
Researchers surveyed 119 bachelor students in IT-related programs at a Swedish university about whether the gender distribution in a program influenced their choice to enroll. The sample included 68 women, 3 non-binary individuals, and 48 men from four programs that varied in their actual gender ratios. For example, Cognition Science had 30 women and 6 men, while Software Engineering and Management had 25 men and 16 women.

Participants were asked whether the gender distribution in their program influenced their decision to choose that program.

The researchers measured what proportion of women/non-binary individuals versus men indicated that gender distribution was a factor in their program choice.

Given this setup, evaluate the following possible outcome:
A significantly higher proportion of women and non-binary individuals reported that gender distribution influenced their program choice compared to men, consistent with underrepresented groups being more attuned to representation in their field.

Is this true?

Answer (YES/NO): YES